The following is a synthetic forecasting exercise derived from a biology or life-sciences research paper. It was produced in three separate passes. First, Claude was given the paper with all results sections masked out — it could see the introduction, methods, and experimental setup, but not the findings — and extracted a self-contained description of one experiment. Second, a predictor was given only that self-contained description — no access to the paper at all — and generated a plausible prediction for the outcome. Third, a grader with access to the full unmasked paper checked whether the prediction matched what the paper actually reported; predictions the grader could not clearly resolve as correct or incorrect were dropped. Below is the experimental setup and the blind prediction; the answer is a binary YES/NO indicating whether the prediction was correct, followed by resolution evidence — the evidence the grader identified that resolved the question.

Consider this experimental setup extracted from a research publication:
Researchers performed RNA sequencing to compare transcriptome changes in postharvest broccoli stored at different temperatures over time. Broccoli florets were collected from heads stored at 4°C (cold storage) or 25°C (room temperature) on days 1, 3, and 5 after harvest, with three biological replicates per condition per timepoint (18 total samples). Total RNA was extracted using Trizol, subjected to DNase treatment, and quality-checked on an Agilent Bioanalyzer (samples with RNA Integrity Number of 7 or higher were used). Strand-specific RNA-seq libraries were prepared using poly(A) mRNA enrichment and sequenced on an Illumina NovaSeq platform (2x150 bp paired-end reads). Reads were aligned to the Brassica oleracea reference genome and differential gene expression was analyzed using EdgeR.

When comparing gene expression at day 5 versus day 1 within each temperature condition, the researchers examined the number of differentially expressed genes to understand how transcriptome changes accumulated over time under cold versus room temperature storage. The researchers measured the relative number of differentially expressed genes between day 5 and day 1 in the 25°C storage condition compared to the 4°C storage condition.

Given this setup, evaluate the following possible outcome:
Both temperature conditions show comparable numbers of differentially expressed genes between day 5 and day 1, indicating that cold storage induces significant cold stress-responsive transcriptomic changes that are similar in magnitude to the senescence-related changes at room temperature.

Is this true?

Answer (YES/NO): YES